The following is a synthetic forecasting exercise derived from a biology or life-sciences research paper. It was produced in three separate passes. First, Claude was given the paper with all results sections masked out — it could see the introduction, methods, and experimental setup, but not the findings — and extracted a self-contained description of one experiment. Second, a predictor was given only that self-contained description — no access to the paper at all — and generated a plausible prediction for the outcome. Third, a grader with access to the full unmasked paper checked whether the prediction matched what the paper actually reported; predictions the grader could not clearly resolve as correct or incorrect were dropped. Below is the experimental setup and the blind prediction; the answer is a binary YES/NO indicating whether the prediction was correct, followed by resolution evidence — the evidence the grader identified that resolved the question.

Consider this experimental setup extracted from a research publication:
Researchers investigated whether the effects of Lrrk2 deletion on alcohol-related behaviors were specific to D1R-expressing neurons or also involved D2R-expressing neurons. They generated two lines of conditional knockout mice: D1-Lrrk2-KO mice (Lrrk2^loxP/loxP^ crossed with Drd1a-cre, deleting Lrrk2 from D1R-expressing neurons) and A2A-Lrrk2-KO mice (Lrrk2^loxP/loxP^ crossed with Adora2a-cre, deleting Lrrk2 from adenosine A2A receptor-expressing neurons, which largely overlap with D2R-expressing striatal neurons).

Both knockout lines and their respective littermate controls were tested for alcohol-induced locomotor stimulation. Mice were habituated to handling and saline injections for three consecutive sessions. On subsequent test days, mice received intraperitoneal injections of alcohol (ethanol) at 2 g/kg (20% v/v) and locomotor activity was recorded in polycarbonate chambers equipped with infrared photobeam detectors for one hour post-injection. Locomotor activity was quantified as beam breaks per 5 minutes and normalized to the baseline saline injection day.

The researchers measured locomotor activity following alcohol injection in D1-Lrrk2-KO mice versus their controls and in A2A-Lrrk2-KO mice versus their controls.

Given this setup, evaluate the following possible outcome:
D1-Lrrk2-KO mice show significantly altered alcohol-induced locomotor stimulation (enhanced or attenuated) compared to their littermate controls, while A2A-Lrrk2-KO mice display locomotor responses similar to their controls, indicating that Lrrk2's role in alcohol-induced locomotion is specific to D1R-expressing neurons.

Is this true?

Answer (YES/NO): YES